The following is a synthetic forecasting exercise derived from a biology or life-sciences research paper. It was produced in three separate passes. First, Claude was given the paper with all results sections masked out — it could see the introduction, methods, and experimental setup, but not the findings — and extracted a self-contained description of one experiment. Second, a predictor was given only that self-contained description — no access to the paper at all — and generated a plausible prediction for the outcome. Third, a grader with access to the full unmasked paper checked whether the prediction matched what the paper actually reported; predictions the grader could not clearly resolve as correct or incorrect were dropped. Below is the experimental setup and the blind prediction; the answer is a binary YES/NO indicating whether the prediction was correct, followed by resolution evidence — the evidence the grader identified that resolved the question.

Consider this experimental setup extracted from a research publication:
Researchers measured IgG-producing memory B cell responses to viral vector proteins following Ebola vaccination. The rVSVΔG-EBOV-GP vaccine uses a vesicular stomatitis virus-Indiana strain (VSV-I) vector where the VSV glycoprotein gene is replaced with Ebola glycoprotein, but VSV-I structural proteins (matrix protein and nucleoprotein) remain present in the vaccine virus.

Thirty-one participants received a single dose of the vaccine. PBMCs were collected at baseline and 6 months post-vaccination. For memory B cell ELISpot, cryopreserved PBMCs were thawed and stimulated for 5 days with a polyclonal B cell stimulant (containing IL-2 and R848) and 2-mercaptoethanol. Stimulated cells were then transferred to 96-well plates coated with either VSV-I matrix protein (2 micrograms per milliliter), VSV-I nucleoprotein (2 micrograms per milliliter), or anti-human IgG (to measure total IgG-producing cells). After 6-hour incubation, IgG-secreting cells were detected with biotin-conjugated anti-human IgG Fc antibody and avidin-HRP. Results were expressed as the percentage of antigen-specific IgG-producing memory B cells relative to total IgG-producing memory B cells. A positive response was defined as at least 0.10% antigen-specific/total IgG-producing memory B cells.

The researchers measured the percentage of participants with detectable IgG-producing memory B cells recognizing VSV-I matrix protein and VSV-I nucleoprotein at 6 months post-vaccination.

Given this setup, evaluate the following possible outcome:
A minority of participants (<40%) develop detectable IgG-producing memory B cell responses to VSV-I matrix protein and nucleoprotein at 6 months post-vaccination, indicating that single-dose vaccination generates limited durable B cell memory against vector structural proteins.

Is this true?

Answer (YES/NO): YES